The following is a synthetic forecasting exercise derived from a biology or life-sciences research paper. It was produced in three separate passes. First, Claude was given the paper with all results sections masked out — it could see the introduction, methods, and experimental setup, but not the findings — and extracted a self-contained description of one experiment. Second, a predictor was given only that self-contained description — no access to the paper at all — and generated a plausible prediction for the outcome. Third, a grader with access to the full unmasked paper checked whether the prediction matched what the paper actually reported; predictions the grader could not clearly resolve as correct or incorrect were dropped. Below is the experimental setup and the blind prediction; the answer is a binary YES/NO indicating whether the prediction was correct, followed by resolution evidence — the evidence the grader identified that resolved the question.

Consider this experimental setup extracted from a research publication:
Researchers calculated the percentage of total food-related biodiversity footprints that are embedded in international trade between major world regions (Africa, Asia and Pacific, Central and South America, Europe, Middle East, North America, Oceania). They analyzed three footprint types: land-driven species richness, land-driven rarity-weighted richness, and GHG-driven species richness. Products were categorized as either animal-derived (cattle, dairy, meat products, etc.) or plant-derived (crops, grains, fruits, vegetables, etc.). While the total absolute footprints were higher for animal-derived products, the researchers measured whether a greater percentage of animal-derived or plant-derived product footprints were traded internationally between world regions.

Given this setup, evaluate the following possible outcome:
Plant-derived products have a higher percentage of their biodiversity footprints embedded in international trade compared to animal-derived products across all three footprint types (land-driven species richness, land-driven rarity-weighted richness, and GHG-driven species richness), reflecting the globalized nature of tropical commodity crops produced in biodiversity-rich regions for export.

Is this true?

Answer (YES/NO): YES